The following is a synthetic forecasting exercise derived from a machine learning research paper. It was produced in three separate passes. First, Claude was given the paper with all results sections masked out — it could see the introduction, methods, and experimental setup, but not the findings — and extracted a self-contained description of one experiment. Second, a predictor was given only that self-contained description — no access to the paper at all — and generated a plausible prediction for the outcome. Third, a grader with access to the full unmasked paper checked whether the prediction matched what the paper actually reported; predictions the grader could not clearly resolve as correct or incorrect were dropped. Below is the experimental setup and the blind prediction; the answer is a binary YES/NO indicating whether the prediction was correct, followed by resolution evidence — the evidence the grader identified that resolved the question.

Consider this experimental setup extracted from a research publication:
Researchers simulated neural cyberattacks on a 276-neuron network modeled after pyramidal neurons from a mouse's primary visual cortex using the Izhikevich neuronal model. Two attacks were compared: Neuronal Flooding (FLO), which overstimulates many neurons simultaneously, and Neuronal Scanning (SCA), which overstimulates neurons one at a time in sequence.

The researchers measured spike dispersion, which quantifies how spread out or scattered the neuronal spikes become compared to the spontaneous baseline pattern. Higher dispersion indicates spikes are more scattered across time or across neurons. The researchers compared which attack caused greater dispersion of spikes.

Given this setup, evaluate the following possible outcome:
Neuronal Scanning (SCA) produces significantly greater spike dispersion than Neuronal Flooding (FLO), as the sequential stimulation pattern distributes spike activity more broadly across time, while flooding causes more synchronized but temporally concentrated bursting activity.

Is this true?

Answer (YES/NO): YES